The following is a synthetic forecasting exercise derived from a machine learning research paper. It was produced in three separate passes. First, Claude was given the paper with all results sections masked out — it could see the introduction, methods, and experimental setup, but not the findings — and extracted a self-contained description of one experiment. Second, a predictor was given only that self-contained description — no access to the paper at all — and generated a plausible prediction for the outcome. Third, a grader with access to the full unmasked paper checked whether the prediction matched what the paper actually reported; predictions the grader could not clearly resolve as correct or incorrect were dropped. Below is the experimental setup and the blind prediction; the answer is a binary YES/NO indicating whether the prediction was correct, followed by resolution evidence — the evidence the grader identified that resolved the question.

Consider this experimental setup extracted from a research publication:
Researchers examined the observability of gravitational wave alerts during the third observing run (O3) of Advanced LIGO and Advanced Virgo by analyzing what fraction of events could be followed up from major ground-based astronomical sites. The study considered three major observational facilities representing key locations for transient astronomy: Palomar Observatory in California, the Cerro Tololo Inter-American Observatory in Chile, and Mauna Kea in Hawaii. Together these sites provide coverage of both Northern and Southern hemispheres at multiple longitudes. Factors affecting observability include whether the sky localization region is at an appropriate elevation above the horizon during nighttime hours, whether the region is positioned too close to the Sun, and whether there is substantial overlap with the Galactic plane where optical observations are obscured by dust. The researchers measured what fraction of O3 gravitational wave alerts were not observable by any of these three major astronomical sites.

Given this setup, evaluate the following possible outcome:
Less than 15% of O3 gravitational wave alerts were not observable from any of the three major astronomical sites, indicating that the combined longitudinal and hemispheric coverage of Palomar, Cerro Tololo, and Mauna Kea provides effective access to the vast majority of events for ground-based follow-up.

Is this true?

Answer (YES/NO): NO